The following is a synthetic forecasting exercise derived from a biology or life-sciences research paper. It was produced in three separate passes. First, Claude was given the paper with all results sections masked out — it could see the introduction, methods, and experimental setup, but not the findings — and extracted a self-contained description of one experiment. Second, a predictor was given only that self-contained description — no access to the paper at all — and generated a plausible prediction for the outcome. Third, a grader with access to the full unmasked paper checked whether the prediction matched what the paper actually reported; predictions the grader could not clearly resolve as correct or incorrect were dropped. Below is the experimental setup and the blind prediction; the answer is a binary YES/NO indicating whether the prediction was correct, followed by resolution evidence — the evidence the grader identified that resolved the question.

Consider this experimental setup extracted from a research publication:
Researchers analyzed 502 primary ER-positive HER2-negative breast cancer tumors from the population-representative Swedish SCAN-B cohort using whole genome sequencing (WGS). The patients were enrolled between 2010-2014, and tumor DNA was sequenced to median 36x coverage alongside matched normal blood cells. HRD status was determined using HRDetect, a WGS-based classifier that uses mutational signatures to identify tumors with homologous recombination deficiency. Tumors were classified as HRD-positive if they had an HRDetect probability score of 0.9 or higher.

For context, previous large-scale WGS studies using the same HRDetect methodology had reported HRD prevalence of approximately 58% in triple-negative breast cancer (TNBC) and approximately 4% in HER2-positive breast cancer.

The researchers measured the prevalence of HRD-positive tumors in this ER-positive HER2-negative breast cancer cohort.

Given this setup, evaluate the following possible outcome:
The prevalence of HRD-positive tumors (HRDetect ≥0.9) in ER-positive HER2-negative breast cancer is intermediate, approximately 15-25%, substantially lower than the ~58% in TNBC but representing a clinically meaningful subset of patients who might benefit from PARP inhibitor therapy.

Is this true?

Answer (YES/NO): NO